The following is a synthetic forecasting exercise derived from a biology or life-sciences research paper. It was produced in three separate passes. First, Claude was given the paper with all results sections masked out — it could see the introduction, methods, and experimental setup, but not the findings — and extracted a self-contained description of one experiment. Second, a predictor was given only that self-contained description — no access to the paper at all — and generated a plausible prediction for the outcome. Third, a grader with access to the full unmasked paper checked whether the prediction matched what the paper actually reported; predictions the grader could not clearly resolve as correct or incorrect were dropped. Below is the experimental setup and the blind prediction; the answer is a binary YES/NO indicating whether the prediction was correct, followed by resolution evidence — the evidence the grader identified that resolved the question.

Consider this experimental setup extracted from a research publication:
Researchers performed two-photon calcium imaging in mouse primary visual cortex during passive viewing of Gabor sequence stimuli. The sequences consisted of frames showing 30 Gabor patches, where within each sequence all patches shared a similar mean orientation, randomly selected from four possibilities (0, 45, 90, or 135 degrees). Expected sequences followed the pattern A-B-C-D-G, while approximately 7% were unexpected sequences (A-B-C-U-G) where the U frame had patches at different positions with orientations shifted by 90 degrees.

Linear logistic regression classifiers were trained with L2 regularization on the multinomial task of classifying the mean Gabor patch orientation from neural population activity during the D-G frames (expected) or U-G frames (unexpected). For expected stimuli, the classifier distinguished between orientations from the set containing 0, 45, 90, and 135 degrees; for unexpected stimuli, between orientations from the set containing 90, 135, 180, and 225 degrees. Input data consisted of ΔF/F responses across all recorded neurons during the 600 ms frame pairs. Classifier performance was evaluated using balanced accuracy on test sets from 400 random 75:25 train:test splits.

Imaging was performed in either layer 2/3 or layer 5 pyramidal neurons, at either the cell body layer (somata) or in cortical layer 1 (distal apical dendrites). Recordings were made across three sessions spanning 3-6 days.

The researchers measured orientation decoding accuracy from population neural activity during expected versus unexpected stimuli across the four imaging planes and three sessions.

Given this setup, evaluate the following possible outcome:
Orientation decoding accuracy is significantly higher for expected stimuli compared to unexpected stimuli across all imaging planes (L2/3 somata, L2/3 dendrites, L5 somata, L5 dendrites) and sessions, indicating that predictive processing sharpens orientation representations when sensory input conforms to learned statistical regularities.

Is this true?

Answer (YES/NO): NO